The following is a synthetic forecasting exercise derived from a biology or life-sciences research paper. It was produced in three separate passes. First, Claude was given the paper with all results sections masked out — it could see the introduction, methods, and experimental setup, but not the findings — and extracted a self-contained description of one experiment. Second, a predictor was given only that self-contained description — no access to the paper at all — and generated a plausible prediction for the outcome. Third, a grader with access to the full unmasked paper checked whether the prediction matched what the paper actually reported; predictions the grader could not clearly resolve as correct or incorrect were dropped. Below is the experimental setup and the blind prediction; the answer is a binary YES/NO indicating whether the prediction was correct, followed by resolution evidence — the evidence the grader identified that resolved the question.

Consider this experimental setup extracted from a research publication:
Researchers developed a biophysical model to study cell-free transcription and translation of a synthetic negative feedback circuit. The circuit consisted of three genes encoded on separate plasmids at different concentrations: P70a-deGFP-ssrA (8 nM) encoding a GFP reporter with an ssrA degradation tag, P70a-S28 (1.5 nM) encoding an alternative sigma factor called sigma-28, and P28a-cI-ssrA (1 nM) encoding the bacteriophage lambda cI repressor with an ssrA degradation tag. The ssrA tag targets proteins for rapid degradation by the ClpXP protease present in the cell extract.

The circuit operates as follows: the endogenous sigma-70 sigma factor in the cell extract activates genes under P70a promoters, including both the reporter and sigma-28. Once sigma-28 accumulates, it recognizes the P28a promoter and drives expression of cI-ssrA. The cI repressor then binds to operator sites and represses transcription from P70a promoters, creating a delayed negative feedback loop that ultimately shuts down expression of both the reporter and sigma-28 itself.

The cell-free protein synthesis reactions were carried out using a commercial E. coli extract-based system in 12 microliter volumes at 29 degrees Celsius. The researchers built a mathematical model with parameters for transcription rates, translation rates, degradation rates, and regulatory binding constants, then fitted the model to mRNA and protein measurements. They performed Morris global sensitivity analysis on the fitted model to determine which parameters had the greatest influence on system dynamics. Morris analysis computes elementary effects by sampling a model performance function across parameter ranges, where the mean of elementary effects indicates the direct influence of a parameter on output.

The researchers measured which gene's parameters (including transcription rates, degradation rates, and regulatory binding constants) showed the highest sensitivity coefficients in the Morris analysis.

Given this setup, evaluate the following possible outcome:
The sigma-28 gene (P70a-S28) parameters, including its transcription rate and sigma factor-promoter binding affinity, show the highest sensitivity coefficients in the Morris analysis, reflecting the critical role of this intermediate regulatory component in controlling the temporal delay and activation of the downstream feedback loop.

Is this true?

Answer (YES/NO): NO